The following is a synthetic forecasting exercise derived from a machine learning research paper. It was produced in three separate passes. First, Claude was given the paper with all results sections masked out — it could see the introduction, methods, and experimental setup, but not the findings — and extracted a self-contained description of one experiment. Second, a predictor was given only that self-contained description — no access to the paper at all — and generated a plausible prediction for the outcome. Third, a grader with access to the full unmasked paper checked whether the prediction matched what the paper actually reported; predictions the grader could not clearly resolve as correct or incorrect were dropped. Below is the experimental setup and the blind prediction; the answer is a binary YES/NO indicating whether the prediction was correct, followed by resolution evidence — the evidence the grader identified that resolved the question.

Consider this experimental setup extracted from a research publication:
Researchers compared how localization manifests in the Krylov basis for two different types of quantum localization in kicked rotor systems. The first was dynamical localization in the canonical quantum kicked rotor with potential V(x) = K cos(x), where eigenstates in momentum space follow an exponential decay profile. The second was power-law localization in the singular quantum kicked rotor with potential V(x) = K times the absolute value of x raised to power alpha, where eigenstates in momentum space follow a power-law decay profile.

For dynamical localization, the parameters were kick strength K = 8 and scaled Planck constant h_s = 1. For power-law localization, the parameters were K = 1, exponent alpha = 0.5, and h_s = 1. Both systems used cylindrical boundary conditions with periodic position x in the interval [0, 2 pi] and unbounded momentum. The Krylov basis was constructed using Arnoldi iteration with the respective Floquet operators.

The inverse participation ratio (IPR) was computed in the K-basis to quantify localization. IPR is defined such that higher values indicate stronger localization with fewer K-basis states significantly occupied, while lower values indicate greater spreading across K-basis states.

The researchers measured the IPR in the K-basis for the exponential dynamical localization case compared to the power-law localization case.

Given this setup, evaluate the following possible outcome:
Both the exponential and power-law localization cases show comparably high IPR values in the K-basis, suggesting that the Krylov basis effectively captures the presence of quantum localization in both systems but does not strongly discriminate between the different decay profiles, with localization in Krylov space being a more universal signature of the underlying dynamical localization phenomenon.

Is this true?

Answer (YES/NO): NO